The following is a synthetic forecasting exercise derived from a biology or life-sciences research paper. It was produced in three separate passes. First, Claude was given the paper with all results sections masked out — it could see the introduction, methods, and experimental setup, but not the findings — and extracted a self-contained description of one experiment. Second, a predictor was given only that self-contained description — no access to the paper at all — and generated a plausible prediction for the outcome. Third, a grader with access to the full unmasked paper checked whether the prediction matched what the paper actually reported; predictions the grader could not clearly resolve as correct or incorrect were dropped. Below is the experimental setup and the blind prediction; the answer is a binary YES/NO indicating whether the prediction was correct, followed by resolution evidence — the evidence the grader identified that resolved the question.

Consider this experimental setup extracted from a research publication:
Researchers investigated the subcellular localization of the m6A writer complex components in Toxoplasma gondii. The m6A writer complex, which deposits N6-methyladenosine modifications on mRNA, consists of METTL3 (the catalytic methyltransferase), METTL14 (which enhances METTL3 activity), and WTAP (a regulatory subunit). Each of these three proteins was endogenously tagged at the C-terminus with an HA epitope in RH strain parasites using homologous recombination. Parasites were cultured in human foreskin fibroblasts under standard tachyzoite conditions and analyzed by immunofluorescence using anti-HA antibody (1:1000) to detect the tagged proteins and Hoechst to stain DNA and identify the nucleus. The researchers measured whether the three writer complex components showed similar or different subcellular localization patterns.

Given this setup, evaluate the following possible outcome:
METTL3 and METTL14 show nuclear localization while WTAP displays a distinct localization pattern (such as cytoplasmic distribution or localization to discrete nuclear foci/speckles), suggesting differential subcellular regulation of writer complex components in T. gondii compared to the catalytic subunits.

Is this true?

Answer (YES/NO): NO